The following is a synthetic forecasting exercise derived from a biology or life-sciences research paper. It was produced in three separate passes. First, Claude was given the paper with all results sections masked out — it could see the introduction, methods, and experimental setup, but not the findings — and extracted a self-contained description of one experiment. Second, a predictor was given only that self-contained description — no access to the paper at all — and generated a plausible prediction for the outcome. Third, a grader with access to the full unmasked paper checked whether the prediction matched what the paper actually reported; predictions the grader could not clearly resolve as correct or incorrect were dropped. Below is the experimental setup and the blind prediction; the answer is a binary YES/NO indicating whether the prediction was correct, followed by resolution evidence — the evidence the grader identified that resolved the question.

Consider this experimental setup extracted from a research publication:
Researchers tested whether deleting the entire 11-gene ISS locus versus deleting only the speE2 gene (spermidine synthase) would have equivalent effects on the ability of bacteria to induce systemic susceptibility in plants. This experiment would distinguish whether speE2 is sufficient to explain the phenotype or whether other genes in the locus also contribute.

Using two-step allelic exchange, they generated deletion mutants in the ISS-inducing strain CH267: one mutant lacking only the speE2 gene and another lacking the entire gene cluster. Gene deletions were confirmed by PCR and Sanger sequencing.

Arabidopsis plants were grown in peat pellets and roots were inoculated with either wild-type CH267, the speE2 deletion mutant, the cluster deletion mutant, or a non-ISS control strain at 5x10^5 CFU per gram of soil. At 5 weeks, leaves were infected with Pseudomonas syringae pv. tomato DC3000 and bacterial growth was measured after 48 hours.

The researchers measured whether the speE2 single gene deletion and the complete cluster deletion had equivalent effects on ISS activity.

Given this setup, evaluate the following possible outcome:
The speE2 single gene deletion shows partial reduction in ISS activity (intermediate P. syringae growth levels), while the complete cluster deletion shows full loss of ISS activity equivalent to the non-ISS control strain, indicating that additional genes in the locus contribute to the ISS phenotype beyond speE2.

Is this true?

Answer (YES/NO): NO